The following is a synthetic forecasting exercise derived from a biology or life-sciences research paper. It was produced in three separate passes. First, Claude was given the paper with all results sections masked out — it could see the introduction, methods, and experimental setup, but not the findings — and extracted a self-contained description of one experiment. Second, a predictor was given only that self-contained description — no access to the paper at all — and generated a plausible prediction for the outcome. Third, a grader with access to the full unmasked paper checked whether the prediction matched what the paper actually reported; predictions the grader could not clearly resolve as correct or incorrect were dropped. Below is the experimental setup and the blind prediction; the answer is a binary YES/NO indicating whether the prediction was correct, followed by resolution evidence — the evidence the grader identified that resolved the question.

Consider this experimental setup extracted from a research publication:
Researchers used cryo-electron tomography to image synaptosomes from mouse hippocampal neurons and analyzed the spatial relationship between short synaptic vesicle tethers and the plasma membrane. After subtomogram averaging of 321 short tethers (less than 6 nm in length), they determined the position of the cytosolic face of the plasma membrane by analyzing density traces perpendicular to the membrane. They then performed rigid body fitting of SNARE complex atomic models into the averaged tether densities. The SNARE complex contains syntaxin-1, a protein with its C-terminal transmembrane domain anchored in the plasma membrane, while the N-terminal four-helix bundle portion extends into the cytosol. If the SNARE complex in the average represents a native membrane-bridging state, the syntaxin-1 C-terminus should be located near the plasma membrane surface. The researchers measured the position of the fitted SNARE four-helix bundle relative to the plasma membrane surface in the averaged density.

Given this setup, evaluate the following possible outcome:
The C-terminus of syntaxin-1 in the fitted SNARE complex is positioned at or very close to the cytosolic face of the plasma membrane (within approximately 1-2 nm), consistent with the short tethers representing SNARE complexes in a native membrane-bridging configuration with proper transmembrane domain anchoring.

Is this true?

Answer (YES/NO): NO